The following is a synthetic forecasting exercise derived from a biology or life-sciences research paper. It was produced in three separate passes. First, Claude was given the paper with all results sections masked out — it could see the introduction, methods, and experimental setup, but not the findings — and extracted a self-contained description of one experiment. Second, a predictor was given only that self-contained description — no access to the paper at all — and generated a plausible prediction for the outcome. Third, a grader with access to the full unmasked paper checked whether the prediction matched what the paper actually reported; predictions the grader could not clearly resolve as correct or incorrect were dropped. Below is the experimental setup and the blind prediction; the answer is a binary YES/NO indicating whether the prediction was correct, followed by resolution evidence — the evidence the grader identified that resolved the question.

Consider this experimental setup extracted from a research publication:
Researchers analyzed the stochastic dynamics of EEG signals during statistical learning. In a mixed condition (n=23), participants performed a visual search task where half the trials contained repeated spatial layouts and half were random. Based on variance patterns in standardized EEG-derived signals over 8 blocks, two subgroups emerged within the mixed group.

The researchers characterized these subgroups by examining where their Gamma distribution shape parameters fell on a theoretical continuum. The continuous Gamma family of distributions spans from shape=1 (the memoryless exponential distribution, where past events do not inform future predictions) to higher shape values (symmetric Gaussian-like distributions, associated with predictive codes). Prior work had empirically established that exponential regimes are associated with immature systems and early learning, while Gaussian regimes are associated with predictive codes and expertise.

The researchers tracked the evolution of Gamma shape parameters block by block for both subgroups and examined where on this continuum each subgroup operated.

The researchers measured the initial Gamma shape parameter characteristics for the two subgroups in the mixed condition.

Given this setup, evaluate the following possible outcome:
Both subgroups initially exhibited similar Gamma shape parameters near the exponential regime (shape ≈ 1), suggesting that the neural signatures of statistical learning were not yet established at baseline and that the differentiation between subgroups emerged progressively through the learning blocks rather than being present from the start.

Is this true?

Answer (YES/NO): NO